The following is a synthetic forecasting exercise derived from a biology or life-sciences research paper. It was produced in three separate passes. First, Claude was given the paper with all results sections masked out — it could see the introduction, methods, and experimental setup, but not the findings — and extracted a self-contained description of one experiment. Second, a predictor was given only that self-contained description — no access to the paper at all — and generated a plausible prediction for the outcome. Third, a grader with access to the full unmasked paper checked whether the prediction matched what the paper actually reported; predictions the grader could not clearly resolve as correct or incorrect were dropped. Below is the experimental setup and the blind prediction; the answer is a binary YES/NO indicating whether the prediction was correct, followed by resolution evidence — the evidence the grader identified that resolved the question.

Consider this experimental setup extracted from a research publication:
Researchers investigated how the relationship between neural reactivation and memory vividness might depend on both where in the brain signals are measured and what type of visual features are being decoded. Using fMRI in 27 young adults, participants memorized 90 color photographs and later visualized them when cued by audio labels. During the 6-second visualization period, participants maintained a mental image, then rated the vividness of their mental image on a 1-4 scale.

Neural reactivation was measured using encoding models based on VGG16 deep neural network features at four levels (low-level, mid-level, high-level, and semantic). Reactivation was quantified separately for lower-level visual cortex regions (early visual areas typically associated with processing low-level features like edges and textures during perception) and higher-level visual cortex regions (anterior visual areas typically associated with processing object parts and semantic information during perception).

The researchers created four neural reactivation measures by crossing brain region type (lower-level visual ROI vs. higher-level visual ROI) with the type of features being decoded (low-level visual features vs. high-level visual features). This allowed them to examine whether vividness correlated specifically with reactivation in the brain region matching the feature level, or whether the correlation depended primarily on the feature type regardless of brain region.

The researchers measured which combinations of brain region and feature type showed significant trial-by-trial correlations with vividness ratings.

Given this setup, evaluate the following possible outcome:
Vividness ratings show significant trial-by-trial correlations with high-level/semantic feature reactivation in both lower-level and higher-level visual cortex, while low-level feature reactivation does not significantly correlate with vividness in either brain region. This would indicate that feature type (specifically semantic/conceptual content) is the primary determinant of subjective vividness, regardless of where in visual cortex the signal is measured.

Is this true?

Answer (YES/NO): NO